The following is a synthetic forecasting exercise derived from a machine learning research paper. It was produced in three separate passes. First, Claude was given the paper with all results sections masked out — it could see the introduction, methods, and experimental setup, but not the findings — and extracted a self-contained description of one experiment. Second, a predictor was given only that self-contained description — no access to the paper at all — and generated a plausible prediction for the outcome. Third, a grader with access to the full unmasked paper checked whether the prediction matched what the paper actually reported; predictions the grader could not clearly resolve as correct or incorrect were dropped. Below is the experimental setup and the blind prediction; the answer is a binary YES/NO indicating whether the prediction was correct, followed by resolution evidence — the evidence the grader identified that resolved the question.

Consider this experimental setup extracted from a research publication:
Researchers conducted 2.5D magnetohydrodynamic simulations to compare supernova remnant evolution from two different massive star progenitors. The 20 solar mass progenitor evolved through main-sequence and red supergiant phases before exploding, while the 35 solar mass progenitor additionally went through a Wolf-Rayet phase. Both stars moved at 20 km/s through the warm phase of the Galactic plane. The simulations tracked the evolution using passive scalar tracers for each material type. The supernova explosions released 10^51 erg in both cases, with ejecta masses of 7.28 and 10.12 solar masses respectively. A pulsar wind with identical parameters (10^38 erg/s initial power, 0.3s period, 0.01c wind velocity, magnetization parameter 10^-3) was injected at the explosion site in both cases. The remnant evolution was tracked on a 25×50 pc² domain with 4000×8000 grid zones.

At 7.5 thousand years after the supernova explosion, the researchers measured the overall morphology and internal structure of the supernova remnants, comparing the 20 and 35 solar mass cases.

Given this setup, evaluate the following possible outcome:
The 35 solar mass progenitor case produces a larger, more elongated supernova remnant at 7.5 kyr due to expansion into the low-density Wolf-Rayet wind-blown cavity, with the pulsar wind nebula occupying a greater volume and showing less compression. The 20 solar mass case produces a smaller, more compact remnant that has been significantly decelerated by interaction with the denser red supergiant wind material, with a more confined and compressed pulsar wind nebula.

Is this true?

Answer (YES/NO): NO